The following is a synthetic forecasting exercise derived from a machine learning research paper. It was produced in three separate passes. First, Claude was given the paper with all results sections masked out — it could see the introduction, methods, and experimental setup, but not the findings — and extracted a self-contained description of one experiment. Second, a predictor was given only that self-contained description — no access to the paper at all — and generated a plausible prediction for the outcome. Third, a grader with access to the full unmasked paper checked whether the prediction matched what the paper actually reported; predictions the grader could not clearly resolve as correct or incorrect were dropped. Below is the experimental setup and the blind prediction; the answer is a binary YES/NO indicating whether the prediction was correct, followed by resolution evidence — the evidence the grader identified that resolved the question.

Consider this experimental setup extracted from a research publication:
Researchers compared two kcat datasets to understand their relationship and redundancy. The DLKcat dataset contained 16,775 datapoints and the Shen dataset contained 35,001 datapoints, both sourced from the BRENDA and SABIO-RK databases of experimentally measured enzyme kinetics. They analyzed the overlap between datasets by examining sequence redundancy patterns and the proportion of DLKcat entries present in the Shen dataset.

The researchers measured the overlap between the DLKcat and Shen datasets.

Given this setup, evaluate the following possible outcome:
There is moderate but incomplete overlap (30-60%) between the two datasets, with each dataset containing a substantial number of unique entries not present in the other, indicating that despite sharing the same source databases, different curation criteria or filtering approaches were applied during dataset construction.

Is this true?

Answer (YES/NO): NO